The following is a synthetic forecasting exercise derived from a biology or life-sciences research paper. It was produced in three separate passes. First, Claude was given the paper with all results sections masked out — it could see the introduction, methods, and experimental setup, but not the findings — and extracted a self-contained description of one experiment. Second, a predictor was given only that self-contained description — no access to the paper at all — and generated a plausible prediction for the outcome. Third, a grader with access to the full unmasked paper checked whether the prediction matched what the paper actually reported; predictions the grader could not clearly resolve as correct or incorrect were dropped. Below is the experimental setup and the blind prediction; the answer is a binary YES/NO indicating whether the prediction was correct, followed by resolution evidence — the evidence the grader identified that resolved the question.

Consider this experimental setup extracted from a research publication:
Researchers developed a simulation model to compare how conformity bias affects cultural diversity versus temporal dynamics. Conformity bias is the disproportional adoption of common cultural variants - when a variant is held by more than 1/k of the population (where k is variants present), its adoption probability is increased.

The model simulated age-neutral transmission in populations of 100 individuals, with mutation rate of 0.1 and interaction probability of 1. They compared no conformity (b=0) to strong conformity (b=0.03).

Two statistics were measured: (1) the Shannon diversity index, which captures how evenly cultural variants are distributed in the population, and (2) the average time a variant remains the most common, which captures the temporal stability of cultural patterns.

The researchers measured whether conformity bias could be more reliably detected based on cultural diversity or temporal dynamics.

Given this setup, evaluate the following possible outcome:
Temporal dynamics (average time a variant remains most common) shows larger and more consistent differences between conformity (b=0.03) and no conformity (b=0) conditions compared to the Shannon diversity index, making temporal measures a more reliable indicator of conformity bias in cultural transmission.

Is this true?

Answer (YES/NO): YES